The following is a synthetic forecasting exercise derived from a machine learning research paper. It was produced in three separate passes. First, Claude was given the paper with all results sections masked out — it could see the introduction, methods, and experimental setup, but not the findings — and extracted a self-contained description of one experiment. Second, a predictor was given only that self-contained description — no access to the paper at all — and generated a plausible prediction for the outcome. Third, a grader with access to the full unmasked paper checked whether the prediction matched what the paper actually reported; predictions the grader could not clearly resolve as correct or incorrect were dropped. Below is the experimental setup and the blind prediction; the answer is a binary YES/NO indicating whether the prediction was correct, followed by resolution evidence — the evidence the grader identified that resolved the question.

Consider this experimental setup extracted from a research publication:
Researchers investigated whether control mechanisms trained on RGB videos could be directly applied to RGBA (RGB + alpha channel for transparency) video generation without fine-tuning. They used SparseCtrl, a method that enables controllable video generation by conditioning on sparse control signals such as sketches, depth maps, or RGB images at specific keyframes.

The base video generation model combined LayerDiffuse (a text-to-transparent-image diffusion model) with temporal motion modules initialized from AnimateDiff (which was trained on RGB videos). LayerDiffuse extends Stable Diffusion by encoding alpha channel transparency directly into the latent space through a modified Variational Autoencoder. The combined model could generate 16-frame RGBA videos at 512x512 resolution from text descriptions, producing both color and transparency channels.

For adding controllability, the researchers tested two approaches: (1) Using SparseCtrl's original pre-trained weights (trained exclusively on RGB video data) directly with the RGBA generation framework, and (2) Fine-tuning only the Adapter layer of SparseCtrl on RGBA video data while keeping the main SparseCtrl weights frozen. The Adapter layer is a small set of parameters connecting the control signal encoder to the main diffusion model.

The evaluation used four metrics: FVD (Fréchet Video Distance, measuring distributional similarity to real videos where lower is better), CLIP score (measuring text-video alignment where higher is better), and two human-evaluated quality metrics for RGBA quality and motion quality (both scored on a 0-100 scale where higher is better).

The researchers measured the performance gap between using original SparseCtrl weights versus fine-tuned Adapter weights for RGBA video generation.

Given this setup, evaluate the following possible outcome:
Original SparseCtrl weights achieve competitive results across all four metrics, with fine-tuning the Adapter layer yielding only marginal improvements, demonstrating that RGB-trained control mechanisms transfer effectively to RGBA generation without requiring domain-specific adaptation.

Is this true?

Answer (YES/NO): NO